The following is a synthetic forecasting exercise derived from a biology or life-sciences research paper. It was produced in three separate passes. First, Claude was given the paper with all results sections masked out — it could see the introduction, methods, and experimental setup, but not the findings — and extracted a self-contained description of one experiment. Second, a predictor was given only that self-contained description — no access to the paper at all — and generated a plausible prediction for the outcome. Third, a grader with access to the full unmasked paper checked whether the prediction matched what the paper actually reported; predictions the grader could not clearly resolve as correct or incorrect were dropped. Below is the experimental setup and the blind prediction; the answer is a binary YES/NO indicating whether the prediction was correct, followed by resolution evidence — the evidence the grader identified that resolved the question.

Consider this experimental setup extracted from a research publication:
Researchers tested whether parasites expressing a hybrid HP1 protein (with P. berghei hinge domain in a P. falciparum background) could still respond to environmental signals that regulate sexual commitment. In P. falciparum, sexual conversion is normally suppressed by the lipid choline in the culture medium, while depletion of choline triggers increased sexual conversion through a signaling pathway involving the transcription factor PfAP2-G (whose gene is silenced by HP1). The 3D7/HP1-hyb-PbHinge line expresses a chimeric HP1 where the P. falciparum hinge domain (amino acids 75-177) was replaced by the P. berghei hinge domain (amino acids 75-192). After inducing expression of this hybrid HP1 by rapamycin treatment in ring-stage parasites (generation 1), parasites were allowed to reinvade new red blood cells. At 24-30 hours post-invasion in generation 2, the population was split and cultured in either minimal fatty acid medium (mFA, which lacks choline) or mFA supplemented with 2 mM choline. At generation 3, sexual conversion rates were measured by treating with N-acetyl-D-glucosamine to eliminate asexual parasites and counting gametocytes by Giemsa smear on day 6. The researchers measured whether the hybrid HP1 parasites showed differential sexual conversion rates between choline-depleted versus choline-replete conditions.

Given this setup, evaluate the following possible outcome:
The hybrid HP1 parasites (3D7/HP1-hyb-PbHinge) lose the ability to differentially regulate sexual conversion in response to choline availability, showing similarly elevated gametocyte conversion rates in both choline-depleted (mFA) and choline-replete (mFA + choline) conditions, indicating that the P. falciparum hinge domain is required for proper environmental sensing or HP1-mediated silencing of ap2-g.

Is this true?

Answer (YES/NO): NO